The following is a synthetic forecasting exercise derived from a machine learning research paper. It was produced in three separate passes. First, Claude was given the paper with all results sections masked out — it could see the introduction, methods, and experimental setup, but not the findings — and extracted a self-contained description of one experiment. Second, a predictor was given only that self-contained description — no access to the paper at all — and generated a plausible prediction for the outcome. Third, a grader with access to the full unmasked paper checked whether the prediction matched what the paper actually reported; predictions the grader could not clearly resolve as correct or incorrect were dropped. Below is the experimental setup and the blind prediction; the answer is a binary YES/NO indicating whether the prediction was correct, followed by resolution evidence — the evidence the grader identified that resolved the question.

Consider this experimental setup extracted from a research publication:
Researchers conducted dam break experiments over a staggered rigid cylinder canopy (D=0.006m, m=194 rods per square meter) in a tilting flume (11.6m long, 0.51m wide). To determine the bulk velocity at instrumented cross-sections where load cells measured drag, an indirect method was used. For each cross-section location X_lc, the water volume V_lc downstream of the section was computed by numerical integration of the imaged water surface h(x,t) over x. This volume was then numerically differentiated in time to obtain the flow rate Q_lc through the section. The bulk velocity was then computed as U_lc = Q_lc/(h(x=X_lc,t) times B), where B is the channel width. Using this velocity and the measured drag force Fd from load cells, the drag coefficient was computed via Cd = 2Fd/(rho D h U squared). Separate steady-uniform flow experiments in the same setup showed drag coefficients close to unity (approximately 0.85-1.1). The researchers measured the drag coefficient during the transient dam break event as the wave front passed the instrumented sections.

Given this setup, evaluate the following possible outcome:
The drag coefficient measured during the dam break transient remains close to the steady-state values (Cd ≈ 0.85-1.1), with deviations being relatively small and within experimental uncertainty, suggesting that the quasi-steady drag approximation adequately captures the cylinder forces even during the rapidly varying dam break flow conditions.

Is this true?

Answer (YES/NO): NO